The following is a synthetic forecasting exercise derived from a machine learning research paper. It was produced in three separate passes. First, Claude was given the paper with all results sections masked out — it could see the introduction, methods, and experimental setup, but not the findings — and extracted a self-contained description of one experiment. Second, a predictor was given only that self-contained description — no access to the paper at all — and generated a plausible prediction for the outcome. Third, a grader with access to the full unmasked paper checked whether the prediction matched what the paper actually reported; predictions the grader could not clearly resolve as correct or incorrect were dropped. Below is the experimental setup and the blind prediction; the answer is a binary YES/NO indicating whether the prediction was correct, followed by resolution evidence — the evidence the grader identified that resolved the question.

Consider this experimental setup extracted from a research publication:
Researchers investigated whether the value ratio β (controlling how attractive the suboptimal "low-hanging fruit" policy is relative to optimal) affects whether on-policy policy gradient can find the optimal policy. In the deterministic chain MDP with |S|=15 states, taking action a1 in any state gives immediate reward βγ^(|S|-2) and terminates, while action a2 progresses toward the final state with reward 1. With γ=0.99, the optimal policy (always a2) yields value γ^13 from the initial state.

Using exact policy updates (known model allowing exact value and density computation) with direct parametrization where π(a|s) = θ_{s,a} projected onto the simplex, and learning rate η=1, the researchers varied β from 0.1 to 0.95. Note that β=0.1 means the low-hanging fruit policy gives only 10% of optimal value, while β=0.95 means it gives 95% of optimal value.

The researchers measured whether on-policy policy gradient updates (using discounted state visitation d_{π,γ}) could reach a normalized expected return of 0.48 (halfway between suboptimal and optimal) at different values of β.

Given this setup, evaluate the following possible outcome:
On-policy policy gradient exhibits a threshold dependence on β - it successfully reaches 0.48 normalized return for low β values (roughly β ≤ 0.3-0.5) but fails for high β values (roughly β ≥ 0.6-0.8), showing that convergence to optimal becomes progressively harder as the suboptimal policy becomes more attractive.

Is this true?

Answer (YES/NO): NO